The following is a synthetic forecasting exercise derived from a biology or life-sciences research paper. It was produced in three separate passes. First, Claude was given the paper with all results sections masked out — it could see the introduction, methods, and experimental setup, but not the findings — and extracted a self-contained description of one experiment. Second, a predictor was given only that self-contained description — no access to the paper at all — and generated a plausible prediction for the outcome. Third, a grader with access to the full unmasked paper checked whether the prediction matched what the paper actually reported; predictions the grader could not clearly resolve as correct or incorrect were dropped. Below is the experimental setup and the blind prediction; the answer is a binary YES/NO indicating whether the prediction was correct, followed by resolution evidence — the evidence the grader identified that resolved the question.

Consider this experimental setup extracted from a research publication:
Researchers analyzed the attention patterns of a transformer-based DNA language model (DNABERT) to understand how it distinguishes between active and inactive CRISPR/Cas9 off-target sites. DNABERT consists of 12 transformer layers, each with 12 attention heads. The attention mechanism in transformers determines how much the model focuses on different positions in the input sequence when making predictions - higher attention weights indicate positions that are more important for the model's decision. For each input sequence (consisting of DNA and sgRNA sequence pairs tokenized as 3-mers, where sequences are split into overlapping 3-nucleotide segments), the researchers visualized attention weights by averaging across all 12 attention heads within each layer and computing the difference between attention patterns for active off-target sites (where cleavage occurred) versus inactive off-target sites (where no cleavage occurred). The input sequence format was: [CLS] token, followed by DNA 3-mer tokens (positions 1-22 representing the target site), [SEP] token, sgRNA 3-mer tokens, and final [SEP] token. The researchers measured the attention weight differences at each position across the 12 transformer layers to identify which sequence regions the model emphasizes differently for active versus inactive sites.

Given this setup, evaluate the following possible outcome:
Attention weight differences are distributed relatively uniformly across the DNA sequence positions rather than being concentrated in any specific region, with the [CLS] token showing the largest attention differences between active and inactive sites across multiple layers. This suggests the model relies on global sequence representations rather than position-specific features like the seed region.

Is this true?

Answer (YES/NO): NO